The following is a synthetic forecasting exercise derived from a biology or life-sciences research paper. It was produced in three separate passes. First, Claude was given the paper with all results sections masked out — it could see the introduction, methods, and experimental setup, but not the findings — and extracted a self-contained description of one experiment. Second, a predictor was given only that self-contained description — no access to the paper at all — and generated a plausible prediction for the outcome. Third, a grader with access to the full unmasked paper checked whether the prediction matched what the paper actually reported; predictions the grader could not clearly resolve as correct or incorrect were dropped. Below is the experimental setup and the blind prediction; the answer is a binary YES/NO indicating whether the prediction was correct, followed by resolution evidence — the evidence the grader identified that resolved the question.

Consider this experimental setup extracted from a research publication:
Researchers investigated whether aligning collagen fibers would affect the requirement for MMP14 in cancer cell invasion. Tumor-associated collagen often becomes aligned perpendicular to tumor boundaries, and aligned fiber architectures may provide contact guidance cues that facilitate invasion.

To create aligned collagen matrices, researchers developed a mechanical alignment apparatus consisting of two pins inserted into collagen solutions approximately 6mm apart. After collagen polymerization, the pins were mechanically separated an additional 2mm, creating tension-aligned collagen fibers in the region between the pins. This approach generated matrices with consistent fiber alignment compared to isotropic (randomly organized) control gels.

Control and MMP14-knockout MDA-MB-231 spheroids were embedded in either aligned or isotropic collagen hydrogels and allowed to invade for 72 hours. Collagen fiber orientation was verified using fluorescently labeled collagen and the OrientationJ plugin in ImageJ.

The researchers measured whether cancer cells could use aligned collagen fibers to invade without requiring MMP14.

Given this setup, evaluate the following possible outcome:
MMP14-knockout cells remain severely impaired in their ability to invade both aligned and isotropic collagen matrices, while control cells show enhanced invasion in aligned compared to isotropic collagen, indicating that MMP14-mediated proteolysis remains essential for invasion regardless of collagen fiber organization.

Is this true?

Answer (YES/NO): YES